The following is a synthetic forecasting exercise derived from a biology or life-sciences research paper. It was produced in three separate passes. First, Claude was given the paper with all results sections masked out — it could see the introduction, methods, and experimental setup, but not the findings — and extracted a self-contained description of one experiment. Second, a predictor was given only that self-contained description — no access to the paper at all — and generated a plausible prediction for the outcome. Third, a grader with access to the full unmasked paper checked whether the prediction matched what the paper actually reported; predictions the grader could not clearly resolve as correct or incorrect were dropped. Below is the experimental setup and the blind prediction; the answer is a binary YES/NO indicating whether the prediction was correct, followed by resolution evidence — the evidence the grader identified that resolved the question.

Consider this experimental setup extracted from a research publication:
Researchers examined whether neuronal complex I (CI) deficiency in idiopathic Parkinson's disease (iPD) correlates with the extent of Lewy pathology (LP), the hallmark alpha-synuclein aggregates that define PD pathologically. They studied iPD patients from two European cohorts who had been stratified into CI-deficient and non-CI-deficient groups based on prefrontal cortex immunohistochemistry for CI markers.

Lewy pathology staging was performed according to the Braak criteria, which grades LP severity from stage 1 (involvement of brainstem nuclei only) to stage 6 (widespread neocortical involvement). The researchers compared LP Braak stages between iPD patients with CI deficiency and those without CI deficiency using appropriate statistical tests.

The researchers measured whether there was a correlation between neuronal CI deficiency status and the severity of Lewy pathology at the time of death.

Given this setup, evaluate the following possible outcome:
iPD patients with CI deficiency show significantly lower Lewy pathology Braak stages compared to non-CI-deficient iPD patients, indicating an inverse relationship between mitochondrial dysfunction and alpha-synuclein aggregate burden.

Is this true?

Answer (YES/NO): NO